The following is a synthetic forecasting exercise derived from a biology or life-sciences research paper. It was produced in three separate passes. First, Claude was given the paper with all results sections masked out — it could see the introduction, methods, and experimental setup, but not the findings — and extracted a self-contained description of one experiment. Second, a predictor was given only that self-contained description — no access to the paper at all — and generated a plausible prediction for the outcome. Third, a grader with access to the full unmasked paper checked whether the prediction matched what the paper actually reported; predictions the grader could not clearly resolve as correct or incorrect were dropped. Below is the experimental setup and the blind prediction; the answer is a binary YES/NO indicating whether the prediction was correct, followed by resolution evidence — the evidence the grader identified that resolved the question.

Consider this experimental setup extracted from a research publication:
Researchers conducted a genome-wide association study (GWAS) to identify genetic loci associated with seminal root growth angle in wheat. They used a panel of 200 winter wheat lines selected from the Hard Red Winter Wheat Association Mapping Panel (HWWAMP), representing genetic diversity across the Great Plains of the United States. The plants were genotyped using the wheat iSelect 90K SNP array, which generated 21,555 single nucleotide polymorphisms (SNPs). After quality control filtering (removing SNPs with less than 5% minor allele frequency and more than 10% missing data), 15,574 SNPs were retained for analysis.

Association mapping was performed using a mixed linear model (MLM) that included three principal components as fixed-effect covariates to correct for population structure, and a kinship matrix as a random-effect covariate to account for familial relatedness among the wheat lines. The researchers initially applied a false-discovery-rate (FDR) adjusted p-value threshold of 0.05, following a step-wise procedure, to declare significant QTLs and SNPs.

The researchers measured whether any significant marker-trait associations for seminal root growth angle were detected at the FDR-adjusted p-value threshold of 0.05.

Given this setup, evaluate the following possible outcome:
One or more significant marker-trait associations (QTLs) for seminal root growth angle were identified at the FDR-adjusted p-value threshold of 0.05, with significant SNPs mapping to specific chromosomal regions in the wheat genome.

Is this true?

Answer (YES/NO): YES